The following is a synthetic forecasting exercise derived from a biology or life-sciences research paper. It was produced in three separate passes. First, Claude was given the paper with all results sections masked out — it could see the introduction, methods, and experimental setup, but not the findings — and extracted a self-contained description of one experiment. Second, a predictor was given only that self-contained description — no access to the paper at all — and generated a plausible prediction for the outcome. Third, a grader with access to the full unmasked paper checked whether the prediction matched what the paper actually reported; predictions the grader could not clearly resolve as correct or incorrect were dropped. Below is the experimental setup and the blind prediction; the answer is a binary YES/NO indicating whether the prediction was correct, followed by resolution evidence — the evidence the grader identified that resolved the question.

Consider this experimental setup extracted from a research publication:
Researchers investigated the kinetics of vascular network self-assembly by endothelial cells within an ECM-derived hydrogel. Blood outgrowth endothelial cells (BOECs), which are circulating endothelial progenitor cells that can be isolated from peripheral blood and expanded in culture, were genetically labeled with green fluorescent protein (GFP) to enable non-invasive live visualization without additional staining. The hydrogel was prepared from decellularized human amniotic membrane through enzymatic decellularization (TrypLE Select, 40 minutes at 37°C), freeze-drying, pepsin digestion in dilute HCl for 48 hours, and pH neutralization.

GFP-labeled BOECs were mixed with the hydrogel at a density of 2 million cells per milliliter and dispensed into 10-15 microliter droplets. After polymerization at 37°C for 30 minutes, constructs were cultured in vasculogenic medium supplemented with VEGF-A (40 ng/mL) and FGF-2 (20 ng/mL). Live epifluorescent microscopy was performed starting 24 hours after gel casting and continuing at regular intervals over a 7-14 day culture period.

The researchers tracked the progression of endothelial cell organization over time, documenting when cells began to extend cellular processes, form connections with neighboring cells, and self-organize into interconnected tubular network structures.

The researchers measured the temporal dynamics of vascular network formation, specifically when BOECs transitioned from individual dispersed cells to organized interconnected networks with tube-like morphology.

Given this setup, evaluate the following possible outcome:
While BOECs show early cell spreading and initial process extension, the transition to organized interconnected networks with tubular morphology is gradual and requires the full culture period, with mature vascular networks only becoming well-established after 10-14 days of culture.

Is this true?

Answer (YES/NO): NO